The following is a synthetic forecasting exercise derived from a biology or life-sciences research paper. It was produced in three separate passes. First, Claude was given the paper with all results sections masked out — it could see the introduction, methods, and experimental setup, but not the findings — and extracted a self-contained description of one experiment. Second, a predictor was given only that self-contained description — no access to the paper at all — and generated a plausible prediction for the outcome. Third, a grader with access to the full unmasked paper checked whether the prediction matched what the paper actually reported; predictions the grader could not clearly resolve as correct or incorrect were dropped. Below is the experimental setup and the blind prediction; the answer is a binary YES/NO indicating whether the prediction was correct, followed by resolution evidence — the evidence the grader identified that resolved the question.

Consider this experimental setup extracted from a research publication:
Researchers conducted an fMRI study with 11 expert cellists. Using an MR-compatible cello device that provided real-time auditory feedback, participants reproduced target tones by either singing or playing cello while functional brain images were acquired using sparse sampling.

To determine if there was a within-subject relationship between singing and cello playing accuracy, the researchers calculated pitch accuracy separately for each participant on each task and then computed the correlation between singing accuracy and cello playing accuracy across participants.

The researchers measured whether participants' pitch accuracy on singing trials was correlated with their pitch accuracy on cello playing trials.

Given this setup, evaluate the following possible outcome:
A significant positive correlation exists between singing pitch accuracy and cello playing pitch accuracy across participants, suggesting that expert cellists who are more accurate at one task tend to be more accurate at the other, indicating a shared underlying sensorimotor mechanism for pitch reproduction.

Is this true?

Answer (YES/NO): NO